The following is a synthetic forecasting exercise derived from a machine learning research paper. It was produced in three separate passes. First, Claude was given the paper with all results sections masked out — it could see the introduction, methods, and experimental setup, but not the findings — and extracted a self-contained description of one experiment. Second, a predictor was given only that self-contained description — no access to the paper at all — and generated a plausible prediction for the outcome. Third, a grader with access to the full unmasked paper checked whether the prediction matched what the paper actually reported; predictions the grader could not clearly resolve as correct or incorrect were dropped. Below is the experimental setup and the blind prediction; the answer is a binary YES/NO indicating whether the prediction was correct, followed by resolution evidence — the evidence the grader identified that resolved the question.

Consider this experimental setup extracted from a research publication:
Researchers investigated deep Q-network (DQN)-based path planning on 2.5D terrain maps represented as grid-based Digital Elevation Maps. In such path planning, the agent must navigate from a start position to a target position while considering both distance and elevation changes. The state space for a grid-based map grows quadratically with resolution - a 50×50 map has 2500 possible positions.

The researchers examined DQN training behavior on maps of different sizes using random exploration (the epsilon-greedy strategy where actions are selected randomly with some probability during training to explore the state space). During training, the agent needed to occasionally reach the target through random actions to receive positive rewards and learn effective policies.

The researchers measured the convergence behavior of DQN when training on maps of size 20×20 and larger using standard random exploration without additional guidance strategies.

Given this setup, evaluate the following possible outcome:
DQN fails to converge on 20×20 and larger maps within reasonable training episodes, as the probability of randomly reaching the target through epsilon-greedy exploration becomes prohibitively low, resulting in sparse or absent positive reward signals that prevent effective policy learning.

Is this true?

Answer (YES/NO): NO